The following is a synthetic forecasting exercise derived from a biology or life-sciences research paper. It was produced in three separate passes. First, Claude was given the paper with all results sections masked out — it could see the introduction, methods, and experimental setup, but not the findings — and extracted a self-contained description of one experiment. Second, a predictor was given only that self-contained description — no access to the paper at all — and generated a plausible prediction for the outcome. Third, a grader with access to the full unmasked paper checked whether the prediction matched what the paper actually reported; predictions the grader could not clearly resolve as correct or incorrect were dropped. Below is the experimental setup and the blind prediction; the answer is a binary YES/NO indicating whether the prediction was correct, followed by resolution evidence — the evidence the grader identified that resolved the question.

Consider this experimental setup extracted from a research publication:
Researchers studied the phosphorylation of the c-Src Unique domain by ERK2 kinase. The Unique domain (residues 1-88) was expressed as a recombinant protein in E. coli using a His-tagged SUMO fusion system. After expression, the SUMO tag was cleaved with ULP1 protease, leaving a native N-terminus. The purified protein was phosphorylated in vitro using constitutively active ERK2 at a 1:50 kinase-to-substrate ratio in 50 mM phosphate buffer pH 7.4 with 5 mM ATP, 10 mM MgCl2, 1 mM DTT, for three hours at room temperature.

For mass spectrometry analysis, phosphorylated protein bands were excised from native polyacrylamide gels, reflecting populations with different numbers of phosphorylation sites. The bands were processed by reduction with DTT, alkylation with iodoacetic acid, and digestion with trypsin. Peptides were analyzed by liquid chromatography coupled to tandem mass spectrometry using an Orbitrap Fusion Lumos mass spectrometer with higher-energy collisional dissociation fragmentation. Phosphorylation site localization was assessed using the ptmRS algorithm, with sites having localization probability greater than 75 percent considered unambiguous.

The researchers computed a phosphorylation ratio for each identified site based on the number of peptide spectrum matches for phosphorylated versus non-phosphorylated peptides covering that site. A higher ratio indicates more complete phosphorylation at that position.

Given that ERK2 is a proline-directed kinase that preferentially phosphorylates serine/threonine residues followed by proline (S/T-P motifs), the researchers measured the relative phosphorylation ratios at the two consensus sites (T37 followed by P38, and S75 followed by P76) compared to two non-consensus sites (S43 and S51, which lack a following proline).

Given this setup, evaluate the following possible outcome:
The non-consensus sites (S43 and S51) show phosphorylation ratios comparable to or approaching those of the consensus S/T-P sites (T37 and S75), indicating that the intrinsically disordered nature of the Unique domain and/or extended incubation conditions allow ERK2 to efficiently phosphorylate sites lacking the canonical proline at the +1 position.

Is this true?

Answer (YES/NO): NO